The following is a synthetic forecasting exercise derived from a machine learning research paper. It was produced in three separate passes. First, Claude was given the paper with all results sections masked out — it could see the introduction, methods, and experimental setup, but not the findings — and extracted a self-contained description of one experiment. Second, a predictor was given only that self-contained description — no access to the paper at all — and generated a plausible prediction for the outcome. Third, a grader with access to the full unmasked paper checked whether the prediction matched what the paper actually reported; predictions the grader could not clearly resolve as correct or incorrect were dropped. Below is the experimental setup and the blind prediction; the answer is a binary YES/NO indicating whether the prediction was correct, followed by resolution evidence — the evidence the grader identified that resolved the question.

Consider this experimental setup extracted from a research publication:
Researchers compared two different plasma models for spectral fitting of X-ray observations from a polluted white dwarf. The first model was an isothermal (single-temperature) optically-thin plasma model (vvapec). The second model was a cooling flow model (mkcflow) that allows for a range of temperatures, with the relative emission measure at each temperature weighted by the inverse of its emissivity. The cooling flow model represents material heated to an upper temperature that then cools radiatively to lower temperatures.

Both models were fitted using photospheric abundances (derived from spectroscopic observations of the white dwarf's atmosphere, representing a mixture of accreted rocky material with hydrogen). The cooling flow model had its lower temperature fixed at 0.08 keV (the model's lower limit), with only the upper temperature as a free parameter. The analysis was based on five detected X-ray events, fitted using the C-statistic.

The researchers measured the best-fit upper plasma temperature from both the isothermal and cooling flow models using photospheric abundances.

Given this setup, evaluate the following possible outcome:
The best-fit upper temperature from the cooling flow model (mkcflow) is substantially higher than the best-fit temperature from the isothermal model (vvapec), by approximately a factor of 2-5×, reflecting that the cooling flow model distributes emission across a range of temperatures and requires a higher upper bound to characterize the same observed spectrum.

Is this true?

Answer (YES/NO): NO